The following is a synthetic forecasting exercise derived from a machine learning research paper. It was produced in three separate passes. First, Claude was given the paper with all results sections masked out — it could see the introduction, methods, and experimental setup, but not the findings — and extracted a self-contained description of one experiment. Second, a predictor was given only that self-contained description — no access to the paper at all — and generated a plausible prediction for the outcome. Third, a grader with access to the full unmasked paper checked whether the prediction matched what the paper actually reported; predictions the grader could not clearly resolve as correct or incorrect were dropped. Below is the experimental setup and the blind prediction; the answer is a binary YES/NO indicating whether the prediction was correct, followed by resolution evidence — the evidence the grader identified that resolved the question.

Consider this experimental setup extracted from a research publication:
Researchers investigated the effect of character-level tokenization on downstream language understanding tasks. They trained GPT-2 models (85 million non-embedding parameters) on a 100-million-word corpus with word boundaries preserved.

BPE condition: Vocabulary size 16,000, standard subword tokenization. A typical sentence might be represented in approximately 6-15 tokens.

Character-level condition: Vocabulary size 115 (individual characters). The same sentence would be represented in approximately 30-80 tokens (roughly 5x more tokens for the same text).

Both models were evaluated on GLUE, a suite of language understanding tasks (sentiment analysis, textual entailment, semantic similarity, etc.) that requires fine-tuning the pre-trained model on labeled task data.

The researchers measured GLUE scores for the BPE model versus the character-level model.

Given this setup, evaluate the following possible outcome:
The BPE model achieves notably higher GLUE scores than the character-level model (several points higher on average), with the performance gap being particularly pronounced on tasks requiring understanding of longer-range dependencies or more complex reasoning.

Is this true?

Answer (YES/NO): YES